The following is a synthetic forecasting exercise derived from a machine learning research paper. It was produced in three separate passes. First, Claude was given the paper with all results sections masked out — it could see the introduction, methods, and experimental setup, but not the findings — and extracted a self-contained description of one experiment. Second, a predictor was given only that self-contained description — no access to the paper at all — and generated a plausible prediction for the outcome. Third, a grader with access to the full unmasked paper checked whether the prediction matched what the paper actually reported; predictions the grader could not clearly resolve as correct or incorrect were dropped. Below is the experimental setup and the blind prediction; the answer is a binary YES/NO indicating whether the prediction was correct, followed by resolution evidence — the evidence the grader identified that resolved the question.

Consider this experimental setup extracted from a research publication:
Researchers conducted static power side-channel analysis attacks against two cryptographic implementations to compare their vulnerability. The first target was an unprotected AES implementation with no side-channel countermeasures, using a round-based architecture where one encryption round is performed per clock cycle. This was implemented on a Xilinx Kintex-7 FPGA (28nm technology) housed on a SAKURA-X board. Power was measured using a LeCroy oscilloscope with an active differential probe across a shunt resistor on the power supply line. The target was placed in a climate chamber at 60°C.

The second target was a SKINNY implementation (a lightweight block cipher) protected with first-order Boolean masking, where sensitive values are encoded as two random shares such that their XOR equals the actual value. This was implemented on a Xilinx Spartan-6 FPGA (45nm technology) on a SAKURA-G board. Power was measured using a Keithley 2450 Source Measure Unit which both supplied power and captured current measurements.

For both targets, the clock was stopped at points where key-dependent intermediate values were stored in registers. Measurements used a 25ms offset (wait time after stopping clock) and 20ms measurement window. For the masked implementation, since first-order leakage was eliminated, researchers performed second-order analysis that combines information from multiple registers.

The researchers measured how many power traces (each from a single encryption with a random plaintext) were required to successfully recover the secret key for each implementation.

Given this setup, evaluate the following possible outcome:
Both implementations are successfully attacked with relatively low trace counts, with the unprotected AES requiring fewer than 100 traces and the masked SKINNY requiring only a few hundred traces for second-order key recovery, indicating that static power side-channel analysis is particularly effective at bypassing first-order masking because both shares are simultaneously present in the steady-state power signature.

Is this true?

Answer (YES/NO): NO